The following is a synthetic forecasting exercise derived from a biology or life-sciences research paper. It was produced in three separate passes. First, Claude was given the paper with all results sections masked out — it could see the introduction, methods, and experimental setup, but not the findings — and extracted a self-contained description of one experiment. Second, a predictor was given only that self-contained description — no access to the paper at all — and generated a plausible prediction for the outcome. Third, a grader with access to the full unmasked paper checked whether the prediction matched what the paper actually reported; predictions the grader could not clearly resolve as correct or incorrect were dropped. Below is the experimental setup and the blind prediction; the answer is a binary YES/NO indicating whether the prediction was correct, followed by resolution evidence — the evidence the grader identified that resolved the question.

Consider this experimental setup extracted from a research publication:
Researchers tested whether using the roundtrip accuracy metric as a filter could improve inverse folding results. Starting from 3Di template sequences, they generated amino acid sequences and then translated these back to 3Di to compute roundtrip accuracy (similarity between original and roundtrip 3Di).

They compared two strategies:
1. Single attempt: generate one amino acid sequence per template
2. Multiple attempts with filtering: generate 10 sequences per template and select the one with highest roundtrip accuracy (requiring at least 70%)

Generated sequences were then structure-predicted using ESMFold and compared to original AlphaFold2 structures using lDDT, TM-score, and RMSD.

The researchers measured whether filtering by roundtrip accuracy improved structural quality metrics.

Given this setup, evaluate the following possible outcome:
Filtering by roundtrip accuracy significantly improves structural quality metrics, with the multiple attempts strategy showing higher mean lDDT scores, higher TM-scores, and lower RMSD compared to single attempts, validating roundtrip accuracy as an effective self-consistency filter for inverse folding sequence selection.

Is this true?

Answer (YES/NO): NO